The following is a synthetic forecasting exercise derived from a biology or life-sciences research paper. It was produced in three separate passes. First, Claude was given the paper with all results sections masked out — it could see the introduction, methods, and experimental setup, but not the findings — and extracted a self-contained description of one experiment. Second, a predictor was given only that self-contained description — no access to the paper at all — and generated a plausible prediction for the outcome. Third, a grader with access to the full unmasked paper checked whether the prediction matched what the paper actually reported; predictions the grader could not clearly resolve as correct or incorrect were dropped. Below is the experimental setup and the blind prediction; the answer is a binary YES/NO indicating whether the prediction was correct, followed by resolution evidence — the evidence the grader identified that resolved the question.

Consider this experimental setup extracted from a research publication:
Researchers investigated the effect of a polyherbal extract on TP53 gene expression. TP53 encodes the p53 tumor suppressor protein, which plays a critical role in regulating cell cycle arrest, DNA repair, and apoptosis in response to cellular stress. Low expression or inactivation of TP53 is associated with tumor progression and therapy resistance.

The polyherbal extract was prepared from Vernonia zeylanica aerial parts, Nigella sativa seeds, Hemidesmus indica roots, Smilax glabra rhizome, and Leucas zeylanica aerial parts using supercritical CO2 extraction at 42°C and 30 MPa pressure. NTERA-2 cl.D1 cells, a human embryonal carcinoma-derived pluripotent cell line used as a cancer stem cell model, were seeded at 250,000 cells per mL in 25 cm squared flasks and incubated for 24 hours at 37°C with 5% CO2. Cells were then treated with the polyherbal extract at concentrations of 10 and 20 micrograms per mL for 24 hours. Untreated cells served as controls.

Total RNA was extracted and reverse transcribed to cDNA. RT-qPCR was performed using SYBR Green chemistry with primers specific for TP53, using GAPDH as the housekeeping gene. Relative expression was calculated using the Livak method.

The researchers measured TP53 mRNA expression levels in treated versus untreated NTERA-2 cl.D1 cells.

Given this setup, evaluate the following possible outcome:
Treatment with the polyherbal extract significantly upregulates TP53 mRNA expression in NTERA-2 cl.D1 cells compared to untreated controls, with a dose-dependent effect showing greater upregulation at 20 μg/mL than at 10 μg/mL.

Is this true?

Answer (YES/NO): YES